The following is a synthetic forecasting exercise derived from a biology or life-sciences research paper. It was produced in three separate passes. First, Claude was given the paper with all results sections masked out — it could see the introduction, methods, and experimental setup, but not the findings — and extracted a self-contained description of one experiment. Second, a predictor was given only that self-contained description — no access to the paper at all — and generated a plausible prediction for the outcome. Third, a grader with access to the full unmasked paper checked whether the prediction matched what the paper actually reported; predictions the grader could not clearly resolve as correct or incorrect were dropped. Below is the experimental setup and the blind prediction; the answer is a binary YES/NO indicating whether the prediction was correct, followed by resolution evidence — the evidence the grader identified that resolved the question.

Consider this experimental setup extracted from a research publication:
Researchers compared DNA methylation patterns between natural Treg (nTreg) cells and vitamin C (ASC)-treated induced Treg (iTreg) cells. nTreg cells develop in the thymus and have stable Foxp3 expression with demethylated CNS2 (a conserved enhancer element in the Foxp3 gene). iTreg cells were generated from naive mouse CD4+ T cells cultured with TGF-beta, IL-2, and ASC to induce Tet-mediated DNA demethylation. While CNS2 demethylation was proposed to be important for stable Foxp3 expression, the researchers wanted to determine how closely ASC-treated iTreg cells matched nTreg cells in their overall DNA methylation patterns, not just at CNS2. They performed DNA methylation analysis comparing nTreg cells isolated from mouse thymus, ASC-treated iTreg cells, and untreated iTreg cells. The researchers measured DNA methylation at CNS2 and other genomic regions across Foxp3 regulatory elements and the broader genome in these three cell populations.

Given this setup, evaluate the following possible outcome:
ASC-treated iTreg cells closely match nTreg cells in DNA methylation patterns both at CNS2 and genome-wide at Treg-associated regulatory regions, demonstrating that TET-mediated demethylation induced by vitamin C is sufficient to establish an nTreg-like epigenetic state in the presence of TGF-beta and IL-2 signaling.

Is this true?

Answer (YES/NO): NO